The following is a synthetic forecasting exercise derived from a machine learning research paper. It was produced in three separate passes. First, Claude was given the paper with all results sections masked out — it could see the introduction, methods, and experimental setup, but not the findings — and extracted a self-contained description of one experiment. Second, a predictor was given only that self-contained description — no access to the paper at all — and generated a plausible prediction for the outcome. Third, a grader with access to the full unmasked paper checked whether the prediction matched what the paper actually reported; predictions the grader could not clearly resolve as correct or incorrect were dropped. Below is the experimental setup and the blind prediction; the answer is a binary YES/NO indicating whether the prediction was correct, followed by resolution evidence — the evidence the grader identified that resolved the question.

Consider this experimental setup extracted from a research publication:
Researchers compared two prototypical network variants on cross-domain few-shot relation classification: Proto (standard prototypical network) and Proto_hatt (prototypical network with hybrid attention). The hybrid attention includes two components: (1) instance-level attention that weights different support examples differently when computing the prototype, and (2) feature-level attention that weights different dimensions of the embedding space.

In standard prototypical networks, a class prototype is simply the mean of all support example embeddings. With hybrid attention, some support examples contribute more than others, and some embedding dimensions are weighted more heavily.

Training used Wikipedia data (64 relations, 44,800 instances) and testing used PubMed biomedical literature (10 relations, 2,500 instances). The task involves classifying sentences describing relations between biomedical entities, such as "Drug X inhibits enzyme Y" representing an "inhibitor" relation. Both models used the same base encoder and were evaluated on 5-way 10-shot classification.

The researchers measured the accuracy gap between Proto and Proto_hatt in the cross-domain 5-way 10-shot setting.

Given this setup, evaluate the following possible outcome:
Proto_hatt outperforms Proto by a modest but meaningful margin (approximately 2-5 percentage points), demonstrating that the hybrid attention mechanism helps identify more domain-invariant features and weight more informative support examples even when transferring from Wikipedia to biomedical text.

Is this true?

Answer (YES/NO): YES